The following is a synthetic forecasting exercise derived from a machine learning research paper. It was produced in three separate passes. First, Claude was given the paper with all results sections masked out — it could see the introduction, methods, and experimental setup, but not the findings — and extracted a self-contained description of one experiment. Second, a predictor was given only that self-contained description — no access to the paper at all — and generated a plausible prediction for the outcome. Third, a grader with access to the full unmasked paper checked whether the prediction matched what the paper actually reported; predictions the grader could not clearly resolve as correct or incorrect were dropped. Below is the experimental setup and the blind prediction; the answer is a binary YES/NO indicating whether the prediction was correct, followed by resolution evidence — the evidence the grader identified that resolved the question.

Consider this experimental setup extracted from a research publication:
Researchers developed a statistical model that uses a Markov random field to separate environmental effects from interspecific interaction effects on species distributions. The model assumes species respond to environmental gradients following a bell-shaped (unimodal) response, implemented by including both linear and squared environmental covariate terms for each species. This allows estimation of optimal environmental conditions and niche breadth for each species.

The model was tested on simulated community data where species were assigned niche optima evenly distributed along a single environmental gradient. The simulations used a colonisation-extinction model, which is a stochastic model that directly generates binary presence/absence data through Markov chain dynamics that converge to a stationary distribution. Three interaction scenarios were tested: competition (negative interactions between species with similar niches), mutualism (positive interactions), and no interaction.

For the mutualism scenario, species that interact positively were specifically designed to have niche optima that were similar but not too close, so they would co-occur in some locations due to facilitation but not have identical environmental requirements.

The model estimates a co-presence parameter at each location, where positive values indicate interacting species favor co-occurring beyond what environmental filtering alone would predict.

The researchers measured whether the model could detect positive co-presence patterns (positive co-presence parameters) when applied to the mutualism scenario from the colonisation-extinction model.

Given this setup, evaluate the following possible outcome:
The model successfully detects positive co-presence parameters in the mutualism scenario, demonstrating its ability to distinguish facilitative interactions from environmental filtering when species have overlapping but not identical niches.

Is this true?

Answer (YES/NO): YES